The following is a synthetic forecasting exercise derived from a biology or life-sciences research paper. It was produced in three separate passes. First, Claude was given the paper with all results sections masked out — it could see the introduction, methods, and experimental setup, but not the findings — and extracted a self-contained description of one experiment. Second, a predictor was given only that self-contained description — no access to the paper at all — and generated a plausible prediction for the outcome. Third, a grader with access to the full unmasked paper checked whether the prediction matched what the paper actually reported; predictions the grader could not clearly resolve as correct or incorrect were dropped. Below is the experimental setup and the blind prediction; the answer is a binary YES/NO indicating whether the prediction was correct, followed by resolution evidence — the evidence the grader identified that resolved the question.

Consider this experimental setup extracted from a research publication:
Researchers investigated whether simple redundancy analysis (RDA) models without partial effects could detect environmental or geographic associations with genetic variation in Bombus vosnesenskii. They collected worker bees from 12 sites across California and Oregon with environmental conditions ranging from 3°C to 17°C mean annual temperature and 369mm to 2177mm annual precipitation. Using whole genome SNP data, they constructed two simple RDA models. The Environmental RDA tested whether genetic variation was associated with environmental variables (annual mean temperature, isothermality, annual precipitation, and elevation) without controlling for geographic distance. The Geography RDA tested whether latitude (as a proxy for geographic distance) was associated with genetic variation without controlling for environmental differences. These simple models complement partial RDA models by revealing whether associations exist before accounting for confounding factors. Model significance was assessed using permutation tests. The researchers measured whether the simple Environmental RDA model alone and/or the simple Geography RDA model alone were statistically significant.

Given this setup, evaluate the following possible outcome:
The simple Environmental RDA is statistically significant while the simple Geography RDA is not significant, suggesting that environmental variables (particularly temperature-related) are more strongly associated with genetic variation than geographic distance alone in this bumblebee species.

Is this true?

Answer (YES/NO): NO